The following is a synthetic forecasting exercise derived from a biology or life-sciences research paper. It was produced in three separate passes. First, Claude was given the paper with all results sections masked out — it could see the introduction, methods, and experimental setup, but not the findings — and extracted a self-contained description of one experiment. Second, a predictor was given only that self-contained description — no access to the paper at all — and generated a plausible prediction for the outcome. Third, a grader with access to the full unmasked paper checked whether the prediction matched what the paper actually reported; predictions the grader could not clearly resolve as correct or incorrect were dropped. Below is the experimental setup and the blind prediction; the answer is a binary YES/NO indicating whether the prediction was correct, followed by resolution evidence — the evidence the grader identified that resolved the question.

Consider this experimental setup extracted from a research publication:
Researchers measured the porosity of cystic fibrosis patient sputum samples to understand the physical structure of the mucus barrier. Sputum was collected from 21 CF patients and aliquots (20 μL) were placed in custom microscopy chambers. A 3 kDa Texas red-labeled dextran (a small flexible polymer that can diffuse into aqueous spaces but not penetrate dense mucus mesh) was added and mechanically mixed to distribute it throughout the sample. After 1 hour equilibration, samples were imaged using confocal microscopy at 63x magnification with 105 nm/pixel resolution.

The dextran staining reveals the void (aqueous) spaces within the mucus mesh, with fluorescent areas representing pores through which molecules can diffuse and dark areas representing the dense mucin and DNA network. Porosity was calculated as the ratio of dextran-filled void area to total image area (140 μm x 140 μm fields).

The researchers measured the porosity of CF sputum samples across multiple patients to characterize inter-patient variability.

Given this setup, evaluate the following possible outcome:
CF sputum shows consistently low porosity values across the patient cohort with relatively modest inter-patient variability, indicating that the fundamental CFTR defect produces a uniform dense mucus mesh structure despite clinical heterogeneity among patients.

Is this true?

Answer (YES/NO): NO